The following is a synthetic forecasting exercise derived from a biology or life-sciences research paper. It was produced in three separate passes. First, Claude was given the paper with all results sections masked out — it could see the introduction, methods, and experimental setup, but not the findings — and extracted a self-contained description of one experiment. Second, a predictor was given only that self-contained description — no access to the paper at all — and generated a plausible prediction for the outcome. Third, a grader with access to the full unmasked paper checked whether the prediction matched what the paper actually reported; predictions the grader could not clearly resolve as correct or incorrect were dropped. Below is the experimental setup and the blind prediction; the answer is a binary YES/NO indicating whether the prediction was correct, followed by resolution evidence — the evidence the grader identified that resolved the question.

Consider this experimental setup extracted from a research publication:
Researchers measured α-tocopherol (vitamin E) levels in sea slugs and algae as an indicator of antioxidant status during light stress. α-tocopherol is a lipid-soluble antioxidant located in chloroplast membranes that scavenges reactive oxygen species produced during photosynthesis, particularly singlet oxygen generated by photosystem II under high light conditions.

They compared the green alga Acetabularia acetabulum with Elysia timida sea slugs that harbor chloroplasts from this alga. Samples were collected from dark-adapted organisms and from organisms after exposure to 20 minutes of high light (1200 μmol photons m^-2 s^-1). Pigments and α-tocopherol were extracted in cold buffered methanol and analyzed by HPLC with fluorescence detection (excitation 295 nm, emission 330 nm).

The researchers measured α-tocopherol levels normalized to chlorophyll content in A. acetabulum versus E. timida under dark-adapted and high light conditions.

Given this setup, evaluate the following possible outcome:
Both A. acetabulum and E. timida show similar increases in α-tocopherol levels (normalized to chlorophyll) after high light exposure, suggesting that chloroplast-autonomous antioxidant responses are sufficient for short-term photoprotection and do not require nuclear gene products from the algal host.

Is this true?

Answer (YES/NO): NO